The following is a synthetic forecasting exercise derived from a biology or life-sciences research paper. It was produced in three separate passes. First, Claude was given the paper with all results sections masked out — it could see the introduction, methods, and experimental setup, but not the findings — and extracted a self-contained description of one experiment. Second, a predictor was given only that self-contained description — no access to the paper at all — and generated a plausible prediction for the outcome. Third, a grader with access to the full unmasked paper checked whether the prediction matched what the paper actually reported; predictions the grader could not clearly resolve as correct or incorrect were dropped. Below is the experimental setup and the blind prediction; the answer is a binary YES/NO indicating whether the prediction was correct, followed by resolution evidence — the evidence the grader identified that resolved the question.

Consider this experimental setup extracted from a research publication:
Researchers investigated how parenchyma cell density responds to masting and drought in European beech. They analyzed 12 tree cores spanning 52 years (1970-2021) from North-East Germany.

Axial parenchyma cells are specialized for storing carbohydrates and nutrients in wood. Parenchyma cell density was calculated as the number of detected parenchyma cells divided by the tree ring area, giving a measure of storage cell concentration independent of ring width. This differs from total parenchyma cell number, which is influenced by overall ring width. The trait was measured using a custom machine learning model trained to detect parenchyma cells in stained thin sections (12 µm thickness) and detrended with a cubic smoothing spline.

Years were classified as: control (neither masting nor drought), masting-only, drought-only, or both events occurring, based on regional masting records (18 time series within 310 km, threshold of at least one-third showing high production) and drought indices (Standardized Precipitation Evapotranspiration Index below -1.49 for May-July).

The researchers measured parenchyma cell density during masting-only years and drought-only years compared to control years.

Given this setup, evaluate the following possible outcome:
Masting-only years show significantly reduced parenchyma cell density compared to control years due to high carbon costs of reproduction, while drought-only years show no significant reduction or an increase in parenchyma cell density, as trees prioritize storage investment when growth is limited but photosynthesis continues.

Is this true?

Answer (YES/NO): NO